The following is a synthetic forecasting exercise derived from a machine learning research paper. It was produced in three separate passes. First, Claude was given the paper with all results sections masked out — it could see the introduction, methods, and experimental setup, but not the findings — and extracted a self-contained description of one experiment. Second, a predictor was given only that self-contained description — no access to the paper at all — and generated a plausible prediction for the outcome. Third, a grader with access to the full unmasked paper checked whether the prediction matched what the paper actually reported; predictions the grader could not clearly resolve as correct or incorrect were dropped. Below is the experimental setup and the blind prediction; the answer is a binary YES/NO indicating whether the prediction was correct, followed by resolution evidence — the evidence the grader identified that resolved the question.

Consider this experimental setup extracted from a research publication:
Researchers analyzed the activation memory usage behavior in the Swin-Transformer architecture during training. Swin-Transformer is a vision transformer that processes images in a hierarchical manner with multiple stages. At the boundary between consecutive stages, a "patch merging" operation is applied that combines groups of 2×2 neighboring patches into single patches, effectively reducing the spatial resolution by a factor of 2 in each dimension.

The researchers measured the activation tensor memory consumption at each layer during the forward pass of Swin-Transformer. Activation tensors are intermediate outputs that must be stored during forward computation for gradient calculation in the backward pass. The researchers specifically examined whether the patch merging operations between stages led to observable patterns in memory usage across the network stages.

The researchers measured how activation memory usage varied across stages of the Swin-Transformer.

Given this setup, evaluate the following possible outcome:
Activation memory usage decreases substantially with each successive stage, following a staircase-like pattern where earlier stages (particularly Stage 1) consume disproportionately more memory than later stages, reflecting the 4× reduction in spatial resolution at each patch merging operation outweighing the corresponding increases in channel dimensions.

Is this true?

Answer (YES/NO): YES